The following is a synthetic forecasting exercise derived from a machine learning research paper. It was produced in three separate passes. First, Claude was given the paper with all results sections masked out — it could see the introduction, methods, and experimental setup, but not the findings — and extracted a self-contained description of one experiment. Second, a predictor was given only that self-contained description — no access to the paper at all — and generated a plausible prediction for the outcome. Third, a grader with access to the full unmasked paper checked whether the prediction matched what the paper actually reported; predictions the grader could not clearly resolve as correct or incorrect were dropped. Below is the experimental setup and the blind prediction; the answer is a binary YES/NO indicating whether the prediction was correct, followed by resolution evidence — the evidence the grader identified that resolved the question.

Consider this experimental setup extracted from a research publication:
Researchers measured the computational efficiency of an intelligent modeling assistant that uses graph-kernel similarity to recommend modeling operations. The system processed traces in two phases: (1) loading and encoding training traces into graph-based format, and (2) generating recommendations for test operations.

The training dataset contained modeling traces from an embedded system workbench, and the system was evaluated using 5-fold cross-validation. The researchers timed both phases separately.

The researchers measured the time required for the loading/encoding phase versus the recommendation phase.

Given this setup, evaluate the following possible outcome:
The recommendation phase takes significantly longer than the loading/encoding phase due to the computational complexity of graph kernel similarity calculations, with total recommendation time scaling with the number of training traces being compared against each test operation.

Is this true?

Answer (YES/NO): YES